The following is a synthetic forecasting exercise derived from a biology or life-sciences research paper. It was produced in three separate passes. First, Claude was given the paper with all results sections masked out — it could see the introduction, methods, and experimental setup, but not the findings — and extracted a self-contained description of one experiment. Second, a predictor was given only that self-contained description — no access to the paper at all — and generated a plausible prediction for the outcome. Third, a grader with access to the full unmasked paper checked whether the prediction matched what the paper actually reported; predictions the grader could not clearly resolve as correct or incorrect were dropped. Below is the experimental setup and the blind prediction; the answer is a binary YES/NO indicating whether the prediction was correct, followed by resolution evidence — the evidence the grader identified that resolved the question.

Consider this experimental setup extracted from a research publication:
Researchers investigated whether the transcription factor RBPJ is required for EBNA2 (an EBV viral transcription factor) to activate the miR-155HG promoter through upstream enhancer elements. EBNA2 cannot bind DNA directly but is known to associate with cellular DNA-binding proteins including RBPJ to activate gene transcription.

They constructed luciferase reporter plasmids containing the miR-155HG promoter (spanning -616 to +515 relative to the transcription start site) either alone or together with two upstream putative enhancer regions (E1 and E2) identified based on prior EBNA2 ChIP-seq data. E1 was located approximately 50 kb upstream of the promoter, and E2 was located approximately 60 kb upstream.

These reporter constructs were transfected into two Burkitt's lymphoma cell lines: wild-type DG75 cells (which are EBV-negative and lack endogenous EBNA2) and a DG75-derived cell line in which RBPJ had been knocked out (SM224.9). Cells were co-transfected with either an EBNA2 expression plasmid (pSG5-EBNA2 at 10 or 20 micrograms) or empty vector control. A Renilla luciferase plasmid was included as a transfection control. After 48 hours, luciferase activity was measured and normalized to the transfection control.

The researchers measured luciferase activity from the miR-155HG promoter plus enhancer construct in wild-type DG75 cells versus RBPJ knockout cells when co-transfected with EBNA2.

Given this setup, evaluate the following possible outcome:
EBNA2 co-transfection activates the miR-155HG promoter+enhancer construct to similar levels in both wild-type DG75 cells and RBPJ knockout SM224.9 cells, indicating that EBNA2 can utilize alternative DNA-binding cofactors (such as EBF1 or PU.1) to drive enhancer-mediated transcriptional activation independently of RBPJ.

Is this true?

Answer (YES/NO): NO